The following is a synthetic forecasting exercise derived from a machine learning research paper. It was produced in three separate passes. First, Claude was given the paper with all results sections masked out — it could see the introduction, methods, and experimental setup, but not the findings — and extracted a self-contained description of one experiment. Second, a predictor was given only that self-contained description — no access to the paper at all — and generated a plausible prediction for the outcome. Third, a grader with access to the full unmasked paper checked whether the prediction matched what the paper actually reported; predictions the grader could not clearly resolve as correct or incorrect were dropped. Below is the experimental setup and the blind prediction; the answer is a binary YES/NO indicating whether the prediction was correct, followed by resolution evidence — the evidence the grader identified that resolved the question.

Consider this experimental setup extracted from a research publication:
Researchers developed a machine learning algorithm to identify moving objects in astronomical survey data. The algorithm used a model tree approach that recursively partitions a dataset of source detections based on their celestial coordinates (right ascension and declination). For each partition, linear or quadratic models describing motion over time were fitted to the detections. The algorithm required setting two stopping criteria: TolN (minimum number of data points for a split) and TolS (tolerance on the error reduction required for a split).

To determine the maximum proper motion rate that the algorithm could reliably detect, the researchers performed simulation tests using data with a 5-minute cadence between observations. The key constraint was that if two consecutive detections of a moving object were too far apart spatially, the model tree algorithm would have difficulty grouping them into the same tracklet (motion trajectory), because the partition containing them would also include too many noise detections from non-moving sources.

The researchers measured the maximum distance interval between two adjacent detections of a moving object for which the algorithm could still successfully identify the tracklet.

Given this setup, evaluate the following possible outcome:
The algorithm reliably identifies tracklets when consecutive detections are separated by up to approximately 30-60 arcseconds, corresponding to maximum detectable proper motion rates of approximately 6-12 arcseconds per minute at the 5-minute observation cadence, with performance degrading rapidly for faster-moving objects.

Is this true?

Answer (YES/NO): NO